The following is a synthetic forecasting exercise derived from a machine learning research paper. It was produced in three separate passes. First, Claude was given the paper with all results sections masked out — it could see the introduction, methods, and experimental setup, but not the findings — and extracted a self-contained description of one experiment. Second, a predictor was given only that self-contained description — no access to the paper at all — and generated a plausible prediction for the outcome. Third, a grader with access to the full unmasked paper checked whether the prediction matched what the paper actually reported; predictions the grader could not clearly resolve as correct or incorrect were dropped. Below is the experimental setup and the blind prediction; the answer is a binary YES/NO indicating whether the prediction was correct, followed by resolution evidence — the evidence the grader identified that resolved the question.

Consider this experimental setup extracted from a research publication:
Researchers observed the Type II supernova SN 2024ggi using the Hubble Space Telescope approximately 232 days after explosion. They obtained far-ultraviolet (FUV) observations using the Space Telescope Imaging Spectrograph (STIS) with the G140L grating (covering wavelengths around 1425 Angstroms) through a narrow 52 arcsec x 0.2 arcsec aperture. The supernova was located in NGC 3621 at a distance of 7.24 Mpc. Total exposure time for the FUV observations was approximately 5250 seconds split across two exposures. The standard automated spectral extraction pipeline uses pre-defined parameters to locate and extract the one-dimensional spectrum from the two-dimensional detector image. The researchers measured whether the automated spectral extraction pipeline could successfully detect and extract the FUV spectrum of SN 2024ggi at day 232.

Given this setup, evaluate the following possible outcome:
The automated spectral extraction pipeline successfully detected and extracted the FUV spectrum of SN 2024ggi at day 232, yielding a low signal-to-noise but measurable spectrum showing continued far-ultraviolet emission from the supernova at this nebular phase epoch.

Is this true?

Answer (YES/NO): NO